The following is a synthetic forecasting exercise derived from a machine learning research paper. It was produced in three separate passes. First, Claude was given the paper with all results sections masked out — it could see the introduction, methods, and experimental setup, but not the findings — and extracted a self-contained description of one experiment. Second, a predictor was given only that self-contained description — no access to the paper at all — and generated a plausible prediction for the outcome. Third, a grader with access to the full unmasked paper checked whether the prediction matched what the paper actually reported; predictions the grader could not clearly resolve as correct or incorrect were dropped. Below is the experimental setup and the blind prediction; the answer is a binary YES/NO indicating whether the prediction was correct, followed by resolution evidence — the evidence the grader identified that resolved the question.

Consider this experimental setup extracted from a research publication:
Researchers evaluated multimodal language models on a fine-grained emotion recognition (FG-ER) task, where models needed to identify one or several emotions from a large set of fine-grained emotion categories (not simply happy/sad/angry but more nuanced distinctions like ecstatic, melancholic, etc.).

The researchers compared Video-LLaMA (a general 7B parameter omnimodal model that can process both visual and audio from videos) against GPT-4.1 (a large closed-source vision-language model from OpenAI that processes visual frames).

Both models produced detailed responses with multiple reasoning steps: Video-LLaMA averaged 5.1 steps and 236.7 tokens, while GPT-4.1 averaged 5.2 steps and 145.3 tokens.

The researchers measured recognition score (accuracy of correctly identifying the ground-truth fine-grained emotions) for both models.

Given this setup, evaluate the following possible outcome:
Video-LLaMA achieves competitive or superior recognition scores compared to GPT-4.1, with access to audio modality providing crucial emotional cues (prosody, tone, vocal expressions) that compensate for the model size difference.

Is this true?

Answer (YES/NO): YES